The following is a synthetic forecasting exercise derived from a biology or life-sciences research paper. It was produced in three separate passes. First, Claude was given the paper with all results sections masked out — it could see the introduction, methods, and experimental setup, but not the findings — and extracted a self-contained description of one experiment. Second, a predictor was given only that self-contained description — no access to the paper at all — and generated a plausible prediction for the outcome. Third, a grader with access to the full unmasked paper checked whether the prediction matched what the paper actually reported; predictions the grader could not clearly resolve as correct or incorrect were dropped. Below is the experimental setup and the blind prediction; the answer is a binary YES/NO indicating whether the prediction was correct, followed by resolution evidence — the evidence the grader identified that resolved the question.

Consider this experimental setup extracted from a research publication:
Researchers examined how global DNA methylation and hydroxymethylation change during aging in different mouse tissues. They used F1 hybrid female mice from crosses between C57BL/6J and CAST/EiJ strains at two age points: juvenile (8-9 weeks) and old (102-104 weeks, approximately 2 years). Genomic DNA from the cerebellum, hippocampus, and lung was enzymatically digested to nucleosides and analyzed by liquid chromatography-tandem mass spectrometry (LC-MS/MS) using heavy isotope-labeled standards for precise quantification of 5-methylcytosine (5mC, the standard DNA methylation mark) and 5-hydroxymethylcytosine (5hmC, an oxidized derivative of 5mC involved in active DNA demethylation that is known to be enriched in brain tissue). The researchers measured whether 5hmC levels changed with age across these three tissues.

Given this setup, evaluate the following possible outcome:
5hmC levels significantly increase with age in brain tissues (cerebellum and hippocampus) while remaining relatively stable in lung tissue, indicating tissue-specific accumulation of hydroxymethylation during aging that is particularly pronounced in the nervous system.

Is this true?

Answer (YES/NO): NO